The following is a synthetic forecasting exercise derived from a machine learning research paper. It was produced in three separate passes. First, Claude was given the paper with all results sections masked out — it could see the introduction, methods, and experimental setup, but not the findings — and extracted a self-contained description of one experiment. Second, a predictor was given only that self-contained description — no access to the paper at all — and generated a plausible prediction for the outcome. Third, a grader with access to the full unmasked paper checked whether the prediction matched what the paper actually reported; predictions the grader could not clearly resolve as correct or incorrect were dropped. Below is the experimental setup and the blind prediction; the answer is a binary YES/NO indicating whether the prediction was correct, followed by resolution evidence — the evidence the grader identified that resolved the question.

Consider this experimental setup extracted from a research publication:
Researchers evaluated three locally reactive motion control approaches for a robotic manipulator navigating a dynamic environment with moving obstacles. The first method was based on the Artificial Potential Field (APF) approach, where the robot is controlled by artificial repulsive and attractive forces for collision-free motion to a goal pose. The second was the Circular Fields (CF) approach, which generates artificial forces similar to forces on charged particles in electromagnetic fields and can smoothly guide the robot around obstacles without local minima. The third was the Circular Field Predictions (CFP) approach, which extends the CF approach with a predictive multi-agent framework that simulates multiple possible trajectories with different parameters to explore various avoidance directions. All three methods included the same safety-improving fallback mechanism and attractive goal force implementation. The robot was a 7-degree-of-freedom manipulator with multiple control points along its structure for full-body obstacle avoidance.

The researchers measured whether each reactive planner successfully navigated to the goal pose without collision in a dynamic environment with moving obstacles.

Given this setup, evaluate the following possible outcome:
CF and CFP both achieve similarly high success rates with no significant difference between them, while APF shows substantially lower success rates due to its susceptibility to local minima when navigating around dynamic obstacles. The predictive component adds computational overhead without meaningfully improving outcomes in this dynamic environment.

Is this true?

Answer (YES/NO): NO